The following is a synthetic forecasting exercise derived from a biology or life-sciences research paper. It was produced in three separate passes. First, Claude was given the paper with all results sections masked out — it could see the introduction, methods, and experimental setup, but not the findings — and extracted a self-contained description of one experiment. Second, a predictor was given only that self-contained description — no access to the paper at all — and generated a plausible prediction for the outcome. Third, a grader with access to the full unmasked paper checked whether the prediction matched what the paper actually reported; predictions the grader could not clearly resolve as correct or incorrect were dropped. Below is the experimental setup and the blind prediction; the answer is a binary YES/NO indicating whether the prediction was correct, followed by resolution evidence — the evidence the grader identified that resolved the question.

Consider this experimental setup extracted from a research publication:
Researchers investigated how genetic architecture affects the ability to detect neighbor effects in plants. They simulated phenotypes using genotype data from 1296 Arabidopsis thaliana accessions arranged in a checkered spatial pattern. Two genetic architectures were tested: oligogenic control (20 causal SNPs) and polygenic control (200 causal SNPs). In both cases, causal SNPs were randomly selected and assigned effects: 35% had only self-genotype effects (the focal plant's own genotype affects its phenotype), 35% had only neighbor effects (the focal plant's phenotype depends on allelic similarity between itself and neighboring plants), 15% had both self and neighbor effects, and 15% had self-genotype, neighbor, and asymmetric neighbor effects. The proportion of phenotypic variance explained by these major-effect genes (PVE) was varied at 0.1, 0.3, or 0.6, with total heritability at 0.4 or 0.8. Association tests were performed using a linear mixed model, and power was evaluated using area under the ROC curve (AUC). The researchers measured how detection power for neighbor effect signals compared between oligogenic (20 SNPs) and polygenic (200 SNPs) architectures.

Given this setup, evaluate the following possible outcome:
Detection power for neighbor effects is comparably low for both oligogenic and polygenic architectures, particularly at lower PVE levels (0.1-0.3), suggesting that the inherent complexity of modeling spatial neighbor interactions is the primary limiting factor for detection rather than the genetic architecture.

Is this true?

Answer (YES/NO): NO